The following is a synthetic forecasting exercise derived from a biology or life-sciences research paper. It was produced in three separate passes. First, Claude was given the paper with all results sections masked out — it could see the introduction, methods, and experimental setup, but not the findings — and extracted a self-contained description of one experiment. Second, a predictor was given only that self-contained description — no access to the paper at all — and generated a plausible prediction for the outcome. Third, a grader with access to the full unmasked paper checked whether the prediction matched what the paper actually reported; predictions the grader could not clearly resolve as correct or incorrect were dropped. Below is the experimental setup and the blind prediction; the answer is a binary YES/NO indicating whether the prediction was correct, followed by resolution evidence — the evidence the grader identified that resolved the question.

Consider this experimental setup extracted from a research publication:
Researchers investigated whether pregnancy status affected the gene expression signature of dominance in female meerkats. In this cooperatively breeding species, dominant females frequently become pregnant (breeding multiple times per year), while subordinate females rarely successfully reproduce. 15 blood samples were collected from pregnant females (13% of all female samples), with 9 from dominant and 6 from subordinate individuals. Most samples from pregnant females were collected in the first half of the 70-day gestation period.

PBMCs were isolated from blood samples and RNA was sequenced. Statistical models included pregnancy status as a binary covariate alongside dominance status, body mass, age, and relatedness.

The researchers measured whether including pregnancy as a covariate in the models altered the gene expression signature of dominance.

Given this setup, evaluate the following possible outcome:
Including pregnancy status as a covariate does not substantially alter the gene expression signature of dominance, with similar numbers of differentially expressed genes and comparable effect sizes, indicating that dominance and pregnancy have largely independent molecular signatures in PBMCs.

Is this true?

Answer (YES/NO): YES